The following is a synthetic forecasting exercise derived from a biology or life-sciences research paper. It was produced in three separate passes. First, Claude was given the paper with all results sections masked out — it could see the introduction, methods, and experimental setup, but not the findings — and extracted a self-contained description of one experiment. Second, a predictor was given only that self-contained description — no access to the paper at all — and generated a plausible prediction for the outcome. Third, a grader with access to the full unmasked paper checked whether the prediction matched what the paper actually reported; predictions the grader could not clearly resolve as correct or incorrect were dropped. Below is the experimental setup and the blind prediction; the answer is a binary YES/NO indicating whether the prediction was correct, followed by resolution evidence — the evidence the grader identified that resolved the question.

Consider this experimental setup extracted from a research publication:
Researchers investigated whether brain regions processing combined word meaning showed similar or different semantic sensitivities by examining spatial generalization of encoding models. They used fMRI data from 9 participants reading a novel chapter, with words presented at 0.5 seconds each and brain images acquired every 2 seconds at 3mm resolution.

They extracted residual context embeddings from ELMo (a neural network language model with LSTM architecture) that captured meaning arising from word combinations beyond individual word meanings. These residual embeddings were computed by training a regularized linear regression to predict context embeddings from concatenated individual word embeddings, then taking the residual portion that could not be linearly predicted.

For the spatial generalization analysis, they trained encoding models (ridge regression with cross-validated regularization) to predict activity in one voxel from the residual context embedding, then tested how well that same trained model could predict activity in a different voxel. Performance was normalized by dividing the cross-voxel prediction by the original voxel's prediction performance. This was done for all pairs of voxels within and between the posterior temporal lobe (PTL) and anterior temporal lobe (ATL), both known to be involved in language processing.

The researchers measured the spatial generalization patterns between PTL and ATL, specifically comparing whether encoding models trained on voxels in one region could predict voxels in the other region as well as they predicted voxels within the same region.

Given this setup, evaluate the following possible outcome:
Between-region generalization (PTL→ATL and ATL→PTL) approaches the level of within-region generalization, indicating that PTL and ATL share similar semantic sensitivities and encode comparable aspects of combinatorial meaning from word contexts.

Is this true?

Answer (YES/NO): NO